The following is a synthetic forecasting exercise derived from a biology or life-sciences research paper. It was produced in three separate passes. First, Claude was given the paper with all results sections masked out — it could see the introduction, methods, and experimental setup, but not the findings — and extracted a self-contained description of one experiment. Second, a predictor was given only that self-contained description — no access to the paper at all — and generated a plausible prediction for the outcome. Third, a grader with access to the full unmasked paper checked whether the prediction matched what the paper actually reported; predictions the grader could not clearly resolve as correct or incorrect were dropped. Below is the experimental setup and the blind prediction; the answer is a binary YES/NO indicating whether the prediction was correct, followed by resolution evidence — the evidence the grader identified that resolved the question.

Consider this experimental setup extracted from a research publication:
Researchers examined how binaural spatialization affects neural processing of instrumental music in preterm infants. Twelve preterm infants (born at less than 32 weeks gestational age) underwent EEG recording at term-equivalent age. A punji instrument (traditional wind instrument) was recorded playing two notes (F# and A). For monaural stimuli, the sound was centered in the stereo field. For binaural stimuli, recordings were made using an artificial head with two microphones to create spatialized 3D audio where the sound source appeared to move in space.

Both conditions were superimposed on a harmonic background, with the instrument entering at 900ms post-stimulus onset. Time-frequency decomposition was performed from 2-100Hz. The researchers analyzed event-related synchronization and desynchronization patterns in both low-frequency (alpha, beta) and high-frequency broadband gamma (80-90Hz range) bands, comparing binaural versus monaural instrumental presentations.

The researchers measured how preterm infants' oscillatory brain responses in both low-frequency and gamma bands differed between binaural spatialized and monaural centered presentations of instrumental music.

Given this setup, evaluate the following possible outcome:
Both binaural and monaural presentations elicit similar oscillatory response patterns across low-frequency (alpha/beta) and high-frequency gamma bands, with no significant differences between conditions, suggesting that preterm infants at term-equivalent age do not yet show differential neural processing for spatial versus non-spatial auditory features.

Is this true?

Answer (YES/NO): NO